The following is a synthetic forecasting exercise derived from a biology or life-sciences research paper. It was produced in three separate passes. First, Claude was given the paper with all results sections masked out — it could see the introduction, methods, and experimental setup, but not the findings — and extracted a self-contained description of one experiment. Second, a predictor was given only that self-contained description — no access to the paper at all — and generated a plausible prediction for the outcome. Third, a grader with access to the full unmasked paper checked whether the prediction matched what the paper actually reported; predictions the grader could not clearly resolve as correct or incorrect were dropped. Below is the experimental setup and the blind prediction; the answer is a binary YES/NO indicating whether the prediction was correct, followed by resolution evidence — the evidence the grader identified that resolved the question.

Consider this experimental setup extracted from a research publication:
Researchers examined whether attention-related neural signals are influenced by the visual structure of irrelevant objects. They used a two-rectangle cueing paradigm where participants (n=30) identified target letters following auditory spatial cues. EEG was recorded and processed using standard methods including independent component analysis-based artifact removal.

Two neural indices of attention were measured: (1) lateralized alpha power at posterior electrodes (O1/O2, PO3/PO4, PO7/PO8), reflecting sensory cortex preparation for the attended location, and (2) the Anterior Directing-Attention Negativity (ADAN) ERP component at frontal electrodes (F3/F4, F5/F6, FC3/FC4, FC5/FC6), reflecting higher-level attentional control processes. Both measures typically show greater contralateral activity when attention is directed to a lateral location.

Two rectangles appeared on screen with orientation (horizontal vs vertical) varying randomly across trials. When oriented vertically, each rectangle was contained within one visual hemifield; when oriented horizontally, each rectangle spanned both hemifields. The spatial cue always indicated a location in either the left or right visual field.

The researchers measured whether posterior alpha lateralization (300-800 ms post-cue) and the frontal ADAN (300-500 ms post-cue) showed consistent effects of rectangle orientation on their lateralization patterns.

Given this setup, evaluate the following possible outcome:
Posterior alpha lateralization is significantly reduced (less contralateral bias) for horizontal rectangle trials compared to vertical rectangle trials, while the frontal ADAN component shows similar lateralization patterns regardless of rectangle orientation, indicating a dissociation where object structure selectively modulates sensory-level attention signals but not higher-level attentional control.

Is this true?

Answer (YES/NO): NO